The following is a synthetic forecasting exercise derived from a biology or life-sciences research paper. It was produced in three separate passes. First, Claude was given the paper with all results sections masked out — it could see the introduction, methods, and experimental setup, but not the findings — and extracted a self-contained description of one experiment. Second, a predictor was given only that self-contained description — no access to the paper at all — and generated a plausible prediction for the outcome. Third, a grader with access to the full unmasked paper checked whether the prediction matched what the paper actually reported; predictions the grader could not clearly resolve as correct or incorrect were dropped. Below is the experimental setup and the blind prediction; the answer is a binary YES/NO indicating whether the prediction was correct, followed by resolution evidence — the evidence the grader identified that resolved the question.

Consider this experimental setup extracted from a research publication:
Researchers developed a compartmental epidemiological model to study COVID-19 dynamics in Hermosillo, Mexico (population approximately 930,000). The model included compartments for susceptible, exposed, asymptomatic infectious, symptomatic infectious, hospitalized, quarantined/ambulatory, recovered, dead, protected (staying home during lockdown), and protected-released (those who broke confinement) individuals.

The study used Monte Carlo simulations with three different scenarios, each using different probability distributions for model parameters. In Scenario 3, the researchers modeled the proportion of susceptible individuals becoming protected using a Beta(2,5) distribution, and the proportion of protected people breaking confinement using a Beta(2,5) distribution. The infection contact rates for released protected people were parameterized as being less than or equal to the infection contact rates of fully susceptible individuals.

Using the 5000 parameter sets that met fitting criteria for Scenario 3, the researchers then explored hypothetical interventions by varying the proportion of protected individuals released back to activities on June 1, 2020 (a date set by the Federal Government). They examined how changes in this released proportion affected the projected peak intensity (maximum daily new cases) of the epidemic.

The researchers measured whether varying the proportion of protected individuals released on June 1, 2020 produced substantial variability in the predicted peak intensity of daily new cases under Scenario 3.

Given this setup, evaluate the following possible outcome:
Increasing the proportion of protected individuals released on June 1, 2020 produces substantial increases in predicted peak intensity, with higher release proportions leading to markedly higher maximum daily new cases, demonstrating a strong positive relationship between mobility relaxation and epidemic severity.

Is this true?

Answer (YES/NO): NO